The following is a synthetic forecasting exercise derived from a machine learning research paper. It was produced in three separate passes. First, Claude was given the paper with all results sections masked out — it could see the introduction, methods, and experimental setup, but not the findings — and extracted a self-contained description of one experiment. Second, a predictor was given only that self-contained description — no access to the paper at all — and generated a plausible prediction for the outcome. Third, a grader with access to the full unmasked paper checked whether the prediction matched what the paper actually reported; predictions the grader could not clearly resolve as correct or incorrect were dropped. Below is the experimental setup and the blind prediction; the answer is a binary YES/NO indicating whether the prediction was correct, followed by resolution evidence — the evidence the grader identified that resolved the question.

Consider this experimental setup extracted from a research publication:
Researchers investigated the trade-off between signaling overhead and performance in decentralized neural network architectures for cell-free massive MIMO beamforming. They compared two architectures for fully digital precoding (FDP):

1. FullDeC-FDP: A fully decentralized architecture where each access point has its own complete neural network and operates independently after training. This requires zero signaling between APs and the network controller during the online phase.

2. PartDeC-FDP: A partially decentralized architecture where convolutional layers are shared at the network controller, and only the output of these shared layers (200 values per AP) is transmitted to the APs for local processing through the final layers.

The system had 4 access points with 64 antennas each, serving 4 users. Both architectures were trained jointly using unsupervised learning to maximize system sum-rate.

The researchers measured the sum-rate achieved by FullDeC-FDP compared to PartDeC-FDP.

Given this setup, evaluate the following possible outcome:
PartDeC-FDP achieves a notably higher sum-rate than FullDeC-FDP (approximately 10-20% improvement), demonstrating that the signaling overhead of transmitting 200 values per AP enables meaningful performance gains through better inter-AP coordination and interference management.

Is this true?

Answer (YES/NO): NO